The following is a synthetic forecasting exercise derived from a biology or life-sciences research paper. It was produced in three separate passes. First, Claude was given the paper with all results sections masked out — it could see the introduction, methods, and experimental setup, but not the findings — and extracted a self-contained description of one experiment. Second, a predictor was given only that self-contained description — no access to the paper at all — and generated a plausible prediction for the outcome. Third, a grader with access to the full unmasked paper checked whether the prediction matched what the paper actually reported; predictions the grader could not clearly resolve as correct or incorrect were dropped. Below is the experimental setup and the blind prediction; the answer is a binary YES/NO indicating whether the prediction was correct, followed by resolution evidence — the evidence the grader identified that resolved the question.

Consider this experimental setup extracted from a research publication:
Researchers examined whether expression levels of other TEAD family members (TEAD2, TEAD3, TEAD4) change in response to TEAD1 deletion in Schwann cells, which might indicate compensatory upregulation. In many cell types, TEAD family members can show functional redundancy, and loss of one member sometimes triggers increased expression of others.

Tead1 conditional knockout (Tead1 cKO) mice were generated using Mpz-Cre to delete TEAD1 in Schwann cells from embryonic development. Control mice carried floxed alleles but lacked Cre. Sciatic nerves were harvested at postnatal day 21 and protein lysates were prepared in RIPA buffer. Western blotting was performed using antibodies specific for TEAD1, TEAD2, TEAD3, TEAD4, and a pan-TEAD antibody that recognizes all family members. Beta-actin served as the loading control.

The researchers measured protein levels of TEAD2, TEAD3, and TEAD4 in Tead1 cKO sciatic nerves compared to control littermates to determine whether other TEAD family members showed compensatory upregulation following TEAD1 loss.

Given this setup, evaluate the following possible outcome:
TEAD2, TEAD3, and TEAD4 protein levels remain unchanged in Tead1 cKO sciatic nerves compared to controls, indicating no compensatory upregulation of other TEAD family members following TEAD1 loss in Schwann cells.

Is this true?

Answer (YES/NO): NO